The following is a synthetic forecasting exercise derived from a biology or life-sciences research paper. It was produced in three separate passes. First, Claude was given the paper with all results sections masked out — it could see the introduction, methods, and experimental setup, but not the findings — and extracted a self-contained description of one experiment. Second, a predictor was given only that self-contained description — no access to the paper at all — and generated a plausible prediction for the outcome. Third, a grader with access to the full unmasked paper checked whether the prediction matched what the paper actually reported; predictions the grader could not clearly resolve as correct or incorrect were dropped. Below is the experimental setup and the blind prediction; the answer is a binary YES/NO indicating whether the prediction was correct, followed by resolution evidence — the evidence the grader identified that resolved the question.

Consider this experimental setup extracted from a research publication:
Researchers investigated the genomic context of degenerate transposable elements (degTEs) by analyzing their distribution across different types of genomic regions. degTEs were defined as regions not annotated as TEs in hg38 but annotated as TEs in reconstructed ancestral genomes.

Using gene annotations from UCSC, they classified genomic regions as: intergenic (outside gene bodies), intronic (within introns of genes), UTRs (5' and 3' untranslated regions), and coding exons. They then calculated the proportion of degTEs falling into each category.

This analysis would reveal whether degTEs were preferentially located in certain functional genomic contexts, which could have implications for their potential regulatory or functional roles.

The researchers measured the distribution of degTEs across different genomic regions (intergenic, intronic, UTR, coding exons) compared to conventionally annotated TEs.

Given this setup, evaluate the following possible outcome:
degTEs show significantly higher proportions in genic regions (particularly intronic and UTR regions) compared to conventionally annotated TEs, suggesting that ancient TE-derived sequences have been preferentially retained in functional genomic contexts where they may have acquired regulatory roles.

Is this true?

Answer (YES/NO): NO